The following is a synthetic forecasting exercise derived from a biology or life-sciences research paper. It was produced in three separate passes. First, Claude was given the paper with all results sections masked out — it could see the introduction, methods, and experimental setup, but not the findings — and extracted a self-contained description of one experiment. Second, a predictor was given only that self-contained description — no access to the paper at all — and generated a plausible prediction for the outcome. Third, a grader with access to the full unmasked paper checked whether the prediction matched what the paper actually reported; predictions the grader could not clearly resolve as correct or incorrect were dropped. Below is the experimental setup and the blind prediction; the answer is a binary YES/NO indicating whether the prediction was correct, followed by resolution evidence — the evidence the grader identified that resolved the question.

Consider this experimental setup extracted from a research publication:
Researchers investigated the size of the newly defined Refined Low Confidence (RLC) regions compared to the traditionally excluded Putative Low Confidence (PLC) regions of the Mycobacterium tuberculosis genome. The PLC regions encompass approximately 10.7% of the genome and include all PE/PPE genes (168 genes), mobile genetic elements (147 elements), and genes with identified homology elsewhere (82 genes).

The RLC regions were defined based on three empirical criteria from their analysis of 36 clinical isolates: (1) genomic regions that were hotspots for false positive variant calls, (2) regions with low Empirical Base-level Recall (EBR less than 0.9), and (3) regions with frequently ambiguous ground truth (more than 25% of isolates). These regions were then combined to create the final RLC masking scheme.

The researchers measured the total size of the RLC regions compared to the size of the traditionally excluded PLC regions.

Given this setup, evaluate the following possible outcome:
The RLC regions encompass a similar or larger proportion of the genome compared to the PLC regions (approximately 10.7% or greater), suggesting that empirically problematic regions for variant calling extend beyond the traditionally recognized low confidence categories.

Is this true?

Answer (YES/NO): NO